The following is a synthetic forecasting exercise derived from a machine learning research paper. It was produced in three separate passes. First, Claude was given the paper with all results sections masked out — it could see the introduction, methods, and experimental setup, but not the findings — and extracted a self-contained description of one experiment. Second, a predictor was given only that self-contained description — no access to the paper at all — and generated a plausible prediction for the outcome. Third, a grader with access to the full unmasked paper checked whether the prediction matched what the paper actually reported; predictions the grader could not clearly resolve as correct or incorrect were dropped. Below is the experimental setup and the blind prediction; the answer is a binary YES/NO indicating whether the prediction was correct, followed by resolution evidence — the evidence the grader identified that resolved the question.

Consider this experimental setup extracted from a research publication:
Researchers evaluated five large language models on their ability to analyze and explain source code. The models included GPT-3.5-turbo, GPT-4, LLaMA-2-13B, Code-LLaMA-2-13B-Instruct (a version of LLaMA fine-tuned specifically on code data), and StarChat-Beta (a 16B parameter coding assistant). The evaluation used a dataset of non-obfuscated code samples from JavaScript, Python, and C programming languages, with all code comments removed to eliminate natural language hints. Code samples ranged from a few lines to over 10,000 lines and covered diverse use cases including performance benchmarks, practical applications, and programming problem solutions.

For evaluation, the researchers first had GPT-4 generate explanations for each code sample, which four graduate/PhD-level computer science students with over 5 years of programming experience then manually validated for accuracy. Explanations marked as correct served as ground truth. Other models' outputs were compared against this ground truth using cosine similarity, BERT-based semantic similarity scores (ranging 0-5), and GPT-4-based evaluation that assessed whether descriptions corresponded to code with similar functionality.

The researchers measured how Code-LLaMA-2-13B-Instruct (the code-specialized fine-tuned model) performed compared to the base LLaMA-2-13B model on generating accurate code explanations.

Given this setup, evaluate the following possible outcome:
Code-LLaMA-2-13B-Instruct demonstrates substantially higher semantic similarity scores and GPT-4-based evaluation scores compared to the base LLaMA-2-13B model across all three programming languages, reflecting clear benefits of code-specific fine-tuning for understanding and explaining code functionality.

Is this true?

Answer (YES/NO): NO